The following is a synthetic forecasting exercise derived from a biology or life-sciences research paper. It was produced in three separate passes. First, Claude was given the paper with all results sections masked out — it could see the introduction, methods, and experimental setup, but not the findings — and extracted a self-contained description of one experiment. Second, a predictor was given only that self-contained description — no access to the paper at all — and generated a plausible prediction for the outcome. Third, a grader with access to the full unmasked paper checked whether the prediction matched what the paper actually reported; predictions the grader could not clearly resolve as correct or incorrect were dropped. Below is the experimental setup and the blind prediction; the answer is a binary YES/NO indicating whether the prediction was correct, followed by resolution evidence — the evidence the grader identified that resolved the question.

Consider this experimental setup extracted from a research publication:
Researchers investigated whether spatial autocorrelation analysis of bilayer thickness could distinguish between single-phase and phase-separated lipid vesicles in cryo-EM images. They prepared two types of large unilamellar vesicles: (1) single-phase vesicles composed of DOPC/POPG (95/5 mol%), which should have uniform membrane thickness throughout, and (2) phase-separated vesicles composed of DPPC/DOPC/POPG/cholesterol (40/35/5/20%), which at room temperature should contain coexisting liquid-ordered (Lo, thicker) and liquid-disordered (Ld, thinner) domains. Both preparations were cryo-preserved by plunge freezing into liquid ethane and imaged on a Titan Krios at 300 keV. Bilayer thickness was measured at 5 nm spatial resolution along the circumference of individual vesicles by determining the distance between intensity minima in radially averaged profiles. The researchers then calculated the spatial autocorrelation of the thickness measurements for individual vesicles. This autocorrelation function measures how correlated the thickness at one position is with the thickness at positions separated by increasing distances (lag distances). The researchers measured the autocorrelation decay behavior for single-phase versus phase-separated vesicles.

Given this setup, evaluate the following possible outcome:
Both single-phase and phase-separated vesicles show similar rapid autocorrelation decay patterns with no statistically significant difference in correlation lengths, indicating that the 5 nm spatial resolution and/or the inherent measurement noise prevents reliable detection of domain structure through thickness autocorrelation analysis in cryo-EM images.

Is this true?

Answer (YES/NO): NO